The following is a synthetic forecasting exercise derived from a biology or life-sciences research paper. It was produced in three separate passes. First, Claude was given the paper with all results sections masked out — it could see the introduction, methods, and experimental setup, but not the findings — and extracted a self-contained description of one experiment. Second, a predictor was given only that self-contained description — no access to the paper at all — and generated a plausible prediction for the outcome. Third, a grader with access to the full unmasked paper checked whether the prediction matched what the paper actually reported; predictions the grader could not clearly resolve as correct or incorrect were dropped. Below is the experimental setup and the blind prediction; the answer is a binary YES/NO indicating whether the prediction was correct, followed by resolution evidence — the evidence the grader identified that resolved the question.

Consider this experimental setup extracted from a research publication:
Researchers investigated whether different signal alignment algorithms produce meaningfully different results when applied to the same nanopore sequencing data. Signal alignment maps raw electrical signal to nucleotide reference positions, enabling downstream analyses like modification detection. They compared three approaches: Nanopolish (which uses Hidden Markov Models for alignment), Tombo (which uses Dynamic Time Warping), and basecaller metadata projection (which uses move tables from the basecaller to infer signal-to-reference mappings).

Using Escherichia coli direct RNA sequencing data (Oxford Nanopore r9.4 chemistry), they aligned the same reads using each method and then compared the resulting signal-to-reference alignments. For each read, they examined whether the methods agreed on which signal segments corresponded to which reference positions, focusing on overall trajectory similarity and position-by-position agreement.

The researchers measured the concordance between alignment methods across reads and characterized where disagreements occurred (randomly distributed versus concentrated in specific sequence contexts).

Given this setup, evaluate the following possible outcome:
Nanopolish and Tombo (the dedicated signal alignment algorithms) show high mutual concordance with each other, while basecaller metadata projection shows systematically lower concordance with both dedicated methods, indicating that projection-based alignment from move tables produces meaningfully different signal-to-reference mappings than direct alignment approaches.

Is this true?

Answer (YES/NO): NO